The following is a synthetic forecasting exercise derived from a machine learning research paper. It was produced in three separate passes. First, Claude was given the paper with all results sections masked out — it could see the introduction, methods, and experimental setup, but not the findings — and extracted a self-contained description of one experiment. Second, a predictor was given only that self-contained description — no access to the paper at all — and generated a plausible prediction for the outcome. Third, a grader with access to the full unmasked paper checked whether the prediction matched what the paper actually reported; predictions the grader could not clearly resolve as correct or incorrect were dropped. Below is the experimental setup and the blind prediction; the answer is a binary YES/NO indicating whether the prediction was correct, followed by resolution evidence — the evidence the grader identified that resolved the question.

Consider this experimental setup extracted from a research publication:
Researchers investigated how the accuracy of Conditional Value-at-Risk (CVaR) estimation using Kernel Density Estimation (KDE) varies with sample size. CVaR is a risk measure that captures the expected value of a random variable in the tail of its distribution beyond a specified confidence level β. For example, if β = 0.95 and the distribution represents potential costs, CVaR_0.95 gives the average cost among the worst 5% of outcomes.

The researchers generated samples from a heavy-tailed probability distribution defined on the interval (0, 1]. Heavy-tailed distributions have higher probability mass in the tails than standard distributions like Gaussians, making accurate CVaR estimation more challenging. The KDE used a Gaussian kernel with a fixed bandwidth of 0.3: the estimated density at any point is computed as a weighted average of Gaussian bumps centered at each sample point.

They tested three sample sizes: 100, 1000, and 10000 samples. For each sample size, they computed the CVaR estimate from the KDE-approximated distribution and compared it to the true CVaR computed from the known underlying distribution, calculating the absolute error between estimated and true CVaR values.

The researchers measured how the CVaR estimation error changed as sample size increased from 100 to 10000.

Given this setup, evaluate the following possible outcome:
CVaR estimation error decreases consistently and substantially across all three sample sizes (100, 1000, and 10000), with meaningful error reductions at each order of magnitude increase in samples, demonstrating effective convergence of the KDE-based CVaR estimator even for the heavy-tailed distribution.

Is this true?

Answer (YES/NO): NO